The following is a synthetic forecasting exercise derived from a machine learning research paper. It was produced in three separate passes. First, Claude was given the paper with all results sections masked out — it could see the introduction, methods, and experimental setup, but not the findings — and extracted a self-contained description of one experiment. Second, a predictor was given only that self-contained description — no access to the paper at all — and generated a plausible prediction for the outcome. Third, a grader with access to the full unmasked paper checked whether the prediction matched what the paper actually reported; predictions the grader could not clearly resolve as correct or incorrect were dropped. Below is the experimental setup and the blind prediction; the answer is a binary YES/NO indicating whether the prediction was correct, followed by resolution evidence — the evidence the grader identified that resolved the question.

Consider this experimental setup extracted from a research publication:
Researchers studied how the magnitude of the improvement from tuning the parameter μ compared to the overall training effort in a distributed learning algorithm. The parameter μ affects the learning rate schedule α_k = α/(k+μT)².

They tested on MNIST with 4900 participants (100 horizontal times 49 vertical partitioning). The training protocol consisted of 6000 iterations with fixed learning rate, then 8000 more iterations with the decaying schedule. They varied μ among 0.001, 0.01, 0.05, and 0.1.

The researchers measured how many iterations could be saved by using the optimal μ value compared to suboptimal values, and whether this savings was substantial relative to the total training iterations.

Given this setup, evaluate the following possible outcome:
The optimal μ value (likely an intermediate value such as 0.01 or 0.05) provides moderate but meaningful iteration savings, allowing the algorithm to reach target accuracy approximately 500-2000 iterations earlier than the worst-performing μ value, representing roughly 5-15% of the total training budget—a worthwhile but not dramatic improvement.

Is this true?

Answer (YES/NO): NO